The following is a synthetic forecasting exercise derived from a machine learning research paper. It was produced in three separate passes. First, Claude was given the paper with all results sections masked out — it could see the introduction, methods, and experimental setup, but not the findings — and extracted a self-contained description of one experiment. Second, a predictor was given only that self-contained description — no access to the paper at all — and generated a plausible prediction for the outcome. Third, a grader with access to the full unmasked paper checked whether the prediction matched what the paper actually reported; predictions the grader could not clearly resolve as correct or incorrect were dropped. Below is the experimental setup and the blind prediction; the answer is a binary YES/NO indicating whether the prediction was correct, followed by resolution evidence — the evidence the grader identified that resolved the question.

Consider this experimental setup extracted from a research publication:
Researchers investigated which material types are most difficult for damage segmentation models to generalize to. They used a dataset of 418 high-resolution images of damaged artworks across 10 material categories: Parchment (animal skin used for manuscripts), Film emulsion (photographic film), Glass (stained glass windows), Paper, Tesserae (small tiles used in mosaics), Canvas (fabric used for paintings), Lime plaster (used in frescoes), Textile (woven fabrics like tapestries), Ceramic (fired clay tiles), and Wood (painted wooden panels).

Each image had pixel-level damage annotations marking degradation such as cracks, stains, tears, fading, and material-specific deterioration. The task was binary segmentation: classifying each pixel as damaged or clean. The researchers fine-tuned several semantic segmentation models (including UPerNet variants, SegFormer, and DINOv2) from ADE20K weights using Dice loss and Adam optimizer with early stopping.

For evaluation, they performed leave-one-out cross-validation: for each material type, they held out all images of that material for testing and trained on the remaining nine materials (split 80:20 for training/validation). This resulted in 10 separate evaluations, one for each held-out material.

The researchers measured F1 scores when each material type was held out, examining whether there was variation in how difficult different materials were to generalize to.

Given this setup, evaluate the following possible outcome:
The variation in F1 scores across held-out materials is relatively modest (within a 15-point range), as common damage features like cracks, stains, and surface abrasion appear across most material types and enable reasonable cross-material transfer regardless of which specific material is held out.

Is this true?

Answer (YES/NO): NO